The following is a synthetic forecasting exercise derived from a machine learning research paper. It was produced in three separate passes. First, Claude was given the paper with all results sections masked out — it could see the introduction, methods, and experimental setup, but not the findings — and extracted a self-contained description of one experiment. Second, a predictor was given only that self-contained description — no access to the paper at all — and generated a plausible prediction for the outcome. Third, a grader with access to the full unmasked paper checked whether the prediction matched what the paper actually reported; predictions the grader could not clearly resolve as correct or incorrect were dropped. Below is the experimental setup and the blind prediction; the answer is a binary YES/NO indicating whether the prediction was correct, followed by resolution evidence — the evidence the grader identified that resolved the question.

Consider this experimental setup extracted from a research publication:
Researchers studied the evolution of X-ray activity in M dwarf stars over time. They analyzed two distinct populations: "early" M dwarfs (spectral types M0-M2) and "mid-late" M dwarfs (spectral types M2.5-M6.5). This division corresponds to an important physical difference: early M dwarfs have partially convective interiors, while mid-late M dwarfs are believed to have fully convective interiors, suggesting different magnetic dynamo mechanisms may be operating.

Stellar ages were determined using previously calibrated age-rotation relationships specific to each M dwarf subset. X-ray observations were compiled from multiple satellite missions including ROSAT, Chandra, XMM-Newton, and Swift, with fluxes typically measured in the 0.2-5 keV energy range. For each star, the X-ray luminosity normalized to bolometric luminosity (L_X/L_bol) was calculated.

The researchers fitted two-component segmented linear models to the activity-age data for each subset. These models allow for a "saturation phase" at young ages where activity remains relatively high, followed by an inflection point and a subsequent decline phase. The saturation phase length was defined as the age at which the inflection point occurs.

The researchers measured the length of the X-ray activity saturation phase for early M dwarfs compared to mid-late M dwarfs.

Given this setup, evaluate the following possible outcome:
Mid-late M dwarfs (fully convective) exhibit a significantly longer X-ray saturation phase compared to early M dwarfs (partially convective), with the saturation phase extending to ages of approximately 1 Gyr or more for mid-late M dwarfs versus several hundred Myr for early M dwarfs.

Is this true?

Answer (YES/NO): YES